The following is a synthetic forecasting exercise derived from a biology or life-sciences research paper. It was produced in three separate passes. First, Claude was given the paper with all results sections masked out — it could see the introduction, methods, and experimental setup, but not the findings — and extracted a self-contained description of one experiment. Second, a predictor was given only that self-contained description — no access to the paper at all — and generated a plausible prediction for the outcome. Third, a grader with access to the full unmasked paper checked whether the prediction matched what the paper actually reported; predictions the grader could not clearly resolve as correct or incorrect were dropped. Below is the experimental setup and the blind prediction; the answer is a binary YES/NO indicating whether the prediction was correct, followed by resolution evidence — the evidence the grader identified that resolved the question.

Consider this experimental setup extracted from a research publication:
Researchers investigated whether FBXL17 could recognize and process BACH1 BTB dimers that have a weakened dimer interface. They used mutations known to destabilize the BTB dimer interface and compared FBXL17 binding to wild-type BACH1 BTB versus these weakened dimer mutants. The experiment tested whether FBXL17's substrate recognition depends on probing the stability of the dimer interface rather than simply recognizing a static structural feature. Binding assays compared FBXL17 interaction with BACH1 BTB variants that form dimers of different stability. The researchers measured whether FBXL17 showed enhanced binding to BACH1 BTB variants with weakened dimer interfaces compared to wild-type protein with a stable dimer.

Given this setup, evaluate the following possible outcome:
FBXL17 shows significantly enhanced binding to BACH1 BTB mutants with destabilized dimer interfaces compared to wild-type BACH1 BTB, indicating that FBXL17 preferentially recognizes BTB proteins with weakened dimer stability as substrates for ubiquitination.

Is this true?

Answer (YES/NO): YES